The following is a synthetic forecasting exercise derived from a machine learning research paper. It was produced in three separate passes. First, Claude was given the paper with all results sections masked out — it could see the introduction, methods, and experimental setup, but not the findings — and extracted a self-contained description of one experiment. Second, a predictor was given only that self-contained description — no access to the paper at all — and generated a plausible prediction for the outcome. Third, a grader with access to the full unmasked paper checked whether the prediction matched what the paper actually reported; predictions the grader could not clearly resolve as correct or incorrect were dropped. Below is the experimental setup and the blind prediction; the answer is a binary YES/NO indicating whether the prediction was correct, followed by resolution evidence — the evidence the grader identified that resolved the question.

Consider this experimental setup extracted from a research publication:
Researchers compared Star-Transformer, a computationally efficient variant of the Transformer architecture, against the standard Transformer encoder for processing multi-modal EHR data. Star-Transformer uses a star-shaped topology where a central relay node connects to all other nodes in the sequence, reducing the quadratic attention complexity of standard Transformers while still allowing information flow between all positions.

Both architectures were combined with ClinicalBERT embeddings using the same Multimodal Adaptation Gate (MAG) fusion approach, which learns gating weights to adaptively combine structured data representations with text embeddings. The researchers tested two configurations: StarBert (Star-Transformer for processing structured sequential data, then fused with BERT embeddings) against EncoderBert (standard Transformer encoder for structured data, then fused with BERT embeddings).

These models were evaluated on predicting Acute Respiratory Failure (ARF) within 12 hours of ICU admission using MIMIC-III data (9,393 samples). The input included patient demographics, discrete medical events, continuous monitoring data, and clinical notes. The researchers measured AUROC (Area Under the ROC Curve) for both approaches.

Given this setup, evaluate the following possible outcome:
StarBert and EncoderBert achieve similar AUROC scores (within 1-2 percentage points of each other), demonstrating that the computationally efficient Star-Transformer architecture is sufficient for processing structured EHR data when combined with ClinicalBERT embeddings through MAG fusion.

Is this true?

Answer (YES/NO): YES